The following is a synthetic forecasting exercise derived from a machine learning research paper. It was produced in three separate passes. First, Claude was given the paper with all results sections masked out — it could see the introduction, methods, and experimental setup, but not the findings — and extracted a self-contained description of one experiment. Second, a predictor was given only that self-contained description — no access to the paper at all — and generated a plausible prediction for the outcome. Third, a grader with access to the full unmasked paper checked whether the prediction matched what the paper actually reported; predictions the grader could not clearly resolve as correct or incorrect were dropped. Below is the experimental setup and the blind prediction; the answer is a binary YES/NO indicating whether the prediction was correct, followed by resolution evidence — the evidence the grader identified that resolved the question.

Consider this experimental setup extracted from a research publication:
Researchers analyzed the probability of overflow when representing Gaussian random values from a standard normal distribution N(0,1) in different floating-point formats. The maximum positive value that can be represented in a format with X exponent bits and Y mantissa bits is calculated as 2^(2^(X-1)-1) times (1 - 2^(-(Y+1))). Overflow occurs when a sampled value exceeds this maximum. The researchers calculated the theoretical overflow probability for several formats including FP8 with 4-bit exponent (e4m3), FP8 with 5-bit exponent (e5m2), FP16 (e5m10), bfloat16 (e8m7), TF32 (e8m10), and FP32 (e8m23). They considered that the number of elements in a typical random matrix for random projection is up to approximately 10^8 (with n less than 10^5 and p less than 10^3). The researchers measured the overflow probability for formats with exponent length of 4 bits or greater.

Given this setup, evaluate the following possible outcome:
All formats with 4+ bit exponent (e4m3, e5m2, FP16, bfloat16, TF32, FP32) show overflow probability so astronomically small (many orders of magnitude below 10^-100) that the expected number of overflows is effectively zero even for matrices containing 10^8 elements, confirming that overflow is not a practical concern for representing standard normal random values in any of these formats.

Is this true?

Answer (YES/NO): NO